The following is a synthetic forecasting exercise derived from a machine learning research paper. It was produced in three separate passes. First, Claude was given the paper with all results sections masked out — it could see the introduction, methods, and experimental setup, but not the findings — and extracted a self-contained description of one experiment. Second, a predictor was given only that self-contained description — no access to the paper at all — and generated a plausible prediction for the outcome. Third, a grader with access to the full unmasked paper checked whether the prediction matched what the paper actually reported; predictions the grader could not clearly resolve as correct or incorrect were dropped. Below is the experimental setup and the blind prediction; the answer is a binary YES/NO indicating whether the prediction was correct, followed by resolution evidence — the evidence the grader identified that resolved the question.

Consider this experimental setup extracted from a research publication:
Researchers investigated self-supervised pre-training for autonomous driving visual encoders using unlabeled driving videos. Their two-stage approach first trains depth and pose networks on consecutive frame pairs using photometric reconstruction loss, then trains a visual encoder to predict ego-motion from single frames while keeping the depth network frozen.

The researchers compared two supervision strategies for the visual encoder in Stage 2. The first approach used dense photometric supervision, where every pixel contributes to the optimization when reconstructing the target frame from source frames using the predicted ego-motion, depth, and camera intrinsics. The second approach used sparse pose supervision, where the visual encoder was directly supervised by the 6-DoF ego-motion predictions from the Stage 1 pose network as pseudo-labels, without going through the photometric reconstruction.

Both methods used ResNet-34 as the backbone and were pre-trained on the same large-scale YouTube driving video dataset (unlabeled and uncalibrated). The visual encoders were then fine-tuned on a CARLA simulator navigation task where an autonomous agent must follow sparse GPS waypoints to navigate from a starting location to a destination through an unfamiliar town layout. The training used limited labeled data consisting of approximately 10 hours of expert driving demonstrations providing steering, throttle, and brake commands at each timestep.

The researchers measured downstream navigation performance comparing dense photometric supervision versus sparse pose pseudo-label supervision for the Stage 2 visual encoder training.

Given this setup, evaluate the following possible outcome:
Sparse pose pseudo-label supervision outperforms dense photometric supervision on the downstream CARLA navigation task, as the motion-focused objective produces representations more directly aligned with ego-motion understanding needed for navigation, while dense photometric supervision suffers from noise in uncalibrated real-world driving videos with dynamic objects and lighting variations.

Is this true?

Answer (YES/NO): NO